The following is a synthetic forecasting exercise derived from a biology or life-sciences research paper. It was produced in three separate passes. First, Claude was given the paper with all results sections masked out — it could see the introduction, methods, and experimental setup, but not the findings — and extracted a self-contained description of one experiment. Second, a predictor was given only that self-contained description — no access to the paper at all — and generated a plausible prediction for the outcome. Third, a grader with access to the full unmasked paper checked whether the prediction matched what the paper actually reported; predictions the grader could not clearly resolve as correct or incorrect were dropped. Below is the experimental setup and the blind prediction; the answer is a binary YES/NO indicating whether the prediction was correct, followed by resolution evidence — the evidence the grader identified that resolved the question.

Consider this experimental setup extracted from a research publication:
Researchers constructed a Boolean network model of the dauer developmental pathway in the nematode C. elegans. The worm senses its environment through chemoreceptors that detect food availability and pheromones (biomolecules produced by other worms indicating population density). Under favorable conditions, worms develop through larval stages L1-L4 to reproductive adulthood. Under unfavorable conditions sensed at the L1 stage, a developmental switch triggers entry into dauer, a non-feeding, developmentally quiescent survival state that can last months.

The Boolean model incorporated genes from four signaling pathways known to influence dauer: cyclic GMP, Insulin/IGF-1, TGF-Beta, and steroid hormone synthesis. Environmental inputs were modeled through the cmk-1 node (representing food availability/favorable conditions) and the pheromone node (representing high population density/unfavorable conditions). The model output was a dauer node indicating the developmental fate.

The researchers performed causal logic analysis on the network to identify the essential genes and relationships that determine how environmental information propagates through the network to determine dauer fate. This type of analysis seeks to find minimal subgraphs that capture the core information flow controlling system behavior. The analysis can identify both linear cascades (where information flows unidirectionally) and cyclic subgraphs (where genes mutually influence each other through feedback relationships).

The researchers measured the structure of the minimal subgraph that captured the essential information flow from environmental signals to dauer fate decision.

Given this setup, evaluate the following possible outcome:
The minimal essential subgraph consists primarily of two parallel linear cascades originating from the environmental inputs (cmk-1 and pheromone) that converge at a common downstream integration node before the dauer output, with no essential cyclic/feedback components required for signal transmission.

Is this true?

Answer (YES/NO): NO